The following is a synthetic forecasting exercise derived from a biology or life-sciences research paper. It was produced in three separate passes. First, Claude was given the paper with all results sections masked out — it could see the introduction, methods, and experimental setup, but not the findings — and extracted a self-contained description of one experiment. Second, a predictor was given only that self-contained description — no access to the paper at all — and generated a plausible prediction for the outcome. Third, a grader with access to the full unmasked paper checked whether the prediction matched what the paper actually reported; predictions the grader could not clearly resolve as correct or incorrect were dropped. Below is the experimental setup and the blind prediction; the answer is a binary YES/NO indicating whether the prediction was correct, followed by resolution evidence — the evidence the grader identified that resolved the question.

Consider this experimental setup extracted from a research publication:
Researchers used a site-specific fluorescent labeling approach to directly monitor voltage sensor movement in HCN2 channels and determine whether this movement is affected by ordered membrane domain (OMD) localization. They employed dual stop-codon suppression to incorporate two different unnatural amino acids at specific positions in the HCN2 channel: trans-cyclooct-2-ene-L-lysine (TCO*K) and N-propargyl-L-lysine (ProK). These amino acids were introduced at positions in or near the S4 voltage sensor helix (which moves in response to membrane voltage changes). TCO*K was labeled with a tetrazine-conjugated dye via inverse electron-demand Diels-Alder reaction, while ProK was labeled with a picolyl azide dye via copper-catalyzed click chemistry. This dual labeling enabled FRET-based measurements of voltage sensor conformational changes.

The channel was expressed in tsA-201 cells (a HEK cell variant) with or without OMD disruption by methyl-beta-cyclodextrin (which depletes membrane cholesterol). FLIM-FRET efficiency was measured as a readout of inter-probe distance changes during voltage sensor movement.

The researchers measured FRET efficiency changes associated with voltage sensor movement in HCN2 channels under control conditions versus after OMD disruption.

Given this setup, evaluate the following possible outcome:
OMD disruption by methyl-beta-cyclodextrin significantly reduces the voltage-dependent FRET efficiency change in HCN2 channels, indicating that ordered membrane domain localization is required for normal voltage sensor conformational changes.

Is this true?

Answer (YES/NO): NO